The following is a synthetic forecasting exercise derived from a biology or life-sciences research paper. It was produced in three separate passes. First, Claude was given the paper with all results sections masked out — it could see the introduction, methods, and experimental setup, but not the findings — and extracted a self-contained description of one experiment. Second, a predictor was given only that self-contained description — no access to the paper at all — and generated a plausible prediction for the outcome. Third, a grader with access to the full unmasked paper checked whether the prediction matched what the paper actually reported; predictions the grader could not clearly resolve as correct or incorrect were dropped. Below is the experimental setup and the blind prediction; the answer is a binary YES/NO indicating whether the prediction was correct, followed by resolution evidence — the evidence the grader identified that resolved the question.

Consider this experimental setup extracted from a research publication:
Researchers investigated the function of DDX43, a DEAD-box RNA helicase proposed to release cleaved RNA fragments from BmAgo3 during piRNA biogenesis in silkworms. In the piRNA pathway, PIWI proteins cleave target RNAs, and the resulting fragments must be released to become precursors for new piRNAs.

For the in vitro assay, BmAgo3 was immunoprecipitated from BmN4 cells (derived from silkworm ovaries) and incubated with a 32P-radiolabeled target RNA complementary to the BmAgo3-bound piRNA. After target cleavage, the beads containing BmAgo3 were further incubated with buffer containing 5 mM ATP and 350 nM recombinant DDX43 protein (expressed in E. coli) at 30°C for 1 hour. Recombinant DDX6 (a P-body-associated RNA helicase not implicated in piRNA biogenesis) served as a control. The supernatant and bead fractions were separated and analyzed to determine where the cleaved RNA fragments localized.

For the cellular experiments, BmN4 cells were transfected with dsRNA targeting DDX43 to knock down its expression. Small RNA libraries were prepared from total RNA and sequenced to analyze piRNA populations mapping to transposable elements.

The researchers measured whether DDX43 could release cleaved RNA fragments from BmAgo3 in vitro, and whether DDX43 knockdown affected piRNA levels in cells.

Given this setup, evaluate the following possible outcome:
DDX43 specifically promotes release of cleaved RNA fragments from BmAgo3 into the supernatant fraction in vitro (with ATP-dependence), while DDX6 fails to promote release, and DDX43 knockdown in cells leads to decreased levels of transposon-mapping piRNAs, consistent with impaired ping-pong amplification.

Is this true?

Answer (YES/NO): NO